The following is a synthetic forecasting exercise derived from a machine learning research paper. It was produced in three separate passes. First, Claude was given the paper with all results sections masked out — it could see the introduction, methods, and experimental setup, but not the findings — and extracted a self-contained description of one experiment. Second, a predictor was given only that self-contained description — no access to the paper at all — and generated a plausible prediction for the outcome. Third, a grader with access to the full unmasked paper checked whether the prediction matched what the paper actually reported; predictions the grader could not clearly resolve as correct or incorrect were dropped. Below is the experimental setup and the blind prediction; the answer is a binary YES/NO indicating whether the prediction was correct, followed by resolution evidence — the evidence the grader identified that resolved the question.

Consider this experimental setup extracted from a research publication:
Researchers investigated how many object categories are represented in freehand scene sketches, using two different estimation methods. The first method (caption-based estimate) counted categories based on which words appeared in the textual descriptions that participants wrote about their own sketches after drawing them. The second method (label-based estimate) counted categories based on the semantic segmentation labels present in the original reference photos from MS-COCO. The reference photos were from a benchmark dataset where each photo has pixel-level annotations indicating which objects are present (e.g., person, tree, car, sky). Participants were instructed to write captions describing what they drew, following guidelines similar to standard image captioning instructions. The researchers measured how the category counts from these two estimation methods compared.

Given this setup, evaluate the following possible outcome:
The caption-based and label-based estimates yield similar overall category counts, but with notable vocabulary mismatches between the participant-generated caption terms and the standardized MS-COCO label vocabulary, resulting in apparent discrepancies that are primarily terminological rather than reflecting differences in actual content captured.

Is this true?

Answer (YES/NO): NO